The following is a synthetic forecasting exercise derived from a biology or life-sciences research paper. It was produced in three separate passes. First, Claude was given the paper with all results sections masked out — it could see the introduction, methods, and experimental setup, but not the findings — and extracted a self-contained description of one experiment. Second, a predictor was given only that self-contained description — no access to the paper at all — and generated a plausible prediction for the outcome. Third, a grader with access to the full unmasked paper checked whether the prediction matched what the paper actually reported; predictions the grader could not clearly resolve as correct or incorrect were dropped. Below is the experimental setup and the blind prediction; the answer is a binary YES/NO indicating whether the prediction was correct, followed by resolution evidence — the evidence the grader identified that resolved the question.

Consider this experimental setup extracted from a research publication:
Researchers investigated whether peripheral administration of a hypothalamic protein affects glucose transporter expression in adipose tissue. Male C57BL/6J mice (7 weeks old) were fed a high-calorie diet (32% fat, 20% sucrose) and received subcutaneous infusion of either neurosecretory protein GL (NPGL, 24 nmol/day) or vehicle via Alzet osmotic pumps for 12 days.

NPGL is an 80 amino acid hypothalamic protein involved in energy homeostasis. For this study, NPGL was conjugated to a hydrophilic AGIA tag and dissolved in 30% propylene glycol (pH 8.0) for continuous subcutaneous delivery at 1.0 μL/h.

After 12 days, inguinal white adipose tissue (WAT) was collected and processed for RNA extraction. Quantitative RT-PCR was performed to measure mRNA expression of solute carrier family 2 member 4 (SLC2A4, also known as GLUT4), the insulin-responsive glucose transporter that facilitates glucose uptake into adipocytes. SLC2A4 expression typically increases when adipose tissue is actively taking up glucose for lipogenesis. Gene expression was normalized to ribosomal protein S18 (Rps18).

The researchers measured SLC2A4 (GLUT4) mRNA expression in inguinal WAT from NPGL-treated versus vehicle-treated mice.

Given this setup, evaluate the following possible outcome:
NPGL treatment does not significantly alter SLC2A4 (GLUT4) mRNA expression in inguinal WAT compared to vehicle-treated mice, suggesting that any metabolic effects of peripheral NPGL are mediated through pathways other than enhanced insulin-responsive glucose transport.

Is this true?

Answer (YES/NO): YES